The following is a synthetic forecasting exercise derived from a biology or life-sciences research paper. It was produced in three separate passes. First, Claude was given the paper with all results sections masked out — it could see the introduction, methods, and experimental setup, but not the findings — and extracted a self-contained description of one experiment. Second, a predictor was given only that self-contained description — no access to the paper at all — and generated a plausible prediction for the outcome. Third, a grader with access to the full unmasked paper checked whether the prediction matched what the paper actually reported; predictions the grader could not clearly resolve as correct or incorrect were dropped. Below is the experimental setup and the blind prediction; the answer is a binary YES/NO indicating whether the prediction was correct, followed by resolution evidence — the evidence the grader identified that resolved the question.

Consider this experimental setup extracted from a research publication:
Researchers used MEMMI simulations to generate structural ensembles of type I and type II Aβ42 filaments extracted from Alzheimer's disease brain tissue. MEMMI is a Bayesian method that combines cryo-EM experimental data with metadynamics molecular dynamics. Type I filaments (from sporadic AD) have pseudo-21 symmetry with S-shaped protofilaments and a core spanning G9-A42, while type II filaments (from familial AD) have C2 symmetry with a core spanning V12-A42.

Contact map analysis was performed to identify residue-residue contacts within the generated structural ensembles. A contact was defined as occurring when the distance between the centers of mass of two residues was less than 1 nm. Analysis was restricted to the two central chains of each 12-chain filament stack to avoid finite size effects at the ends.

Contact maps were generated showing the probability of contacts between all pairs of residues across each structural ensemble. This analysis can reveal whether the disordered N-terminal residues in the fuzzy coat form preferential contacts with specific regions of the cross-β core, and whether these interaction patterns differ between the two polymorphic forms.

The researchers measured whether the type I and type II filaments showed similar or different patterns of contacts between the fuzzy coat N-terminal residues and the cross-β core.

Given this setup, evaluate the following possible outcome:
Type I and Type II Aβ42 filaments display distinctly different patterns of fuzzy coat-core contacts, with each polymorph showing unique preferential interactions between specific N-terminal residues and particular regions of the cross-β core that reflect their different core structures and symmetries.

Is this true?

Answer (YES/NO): YES